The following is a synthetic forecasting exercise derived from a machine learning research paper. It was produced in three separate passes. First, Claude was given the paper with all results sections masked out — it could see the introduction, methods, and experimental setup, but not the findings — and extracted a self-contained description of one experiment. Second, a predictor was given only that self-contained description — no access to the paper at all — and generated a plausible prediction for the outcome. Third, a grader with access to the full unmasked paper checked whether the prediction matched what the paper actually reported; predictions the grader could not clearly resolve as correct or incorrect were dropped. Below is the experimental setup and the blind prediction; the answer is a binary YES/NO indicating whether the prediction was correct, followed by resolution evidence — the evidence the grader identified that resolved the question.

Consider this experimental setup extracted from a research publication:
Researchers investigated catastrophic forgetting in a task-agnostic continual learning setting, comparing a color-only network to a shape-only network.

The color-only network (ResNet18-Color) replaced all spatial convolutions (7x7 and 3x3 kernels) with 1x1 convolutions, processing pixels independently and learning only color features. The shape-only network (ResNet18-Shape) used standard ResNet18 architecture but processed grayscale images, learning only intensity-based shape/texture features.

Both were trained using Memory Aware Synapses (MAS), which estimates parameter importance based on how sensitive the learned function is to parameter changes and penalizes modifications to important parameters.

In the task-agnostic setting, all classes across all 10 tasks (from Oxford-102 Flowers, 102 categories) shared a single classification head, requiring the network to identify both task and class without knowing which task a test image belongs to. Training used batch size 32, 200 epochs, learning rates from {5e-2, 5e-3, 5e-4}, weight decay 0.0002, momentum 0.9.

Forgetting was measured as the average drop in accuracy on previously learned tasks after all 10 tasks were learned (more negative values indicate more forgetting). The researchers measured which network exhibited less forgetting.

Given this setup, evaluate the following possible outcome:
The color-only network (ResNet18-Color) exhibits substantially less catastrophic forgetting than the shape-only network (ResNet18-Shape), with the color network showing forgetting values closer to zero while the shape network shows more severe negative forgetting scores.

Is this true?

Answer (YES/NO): NO